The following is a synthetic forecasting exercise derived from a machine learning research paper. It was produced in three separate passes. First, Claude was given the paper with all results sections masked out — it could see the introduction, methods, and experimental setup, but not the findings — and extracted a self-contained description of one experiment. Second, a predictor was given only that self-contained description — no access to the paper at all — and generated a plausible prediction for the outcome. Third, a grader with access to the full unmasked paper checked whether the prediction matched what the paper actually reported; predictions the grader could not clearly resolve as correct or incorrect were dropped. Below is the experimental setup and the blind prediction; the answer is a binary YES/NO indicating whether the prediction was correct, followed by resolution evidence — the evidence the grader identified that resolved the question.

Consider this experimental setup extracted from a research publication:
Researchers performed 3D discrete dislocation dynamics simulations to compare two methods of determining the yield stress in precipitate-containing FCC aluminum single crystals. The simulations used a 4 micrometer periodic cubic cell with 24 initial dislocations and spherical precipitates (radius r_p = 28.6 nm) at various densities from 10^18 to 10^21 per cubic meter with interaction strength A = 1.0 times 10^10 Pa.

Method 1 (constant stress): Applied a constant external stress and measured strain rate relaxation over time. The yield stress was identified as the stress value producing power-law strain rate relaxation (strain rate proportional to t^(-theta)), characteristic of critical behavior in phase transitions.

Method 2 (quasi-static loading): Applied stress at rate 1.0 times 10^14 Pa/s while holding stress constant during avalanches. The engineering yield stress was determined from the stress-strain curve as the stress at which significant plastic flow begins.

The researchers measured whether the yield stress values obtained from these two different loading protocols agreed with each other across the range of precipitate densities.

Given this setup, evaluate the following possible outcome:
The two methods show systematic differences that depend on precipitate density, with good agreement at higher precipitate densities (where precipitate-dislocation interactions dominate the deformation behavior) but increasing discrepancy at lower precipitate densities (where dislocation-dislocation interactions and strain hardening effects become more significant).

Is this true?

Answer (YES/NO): NO